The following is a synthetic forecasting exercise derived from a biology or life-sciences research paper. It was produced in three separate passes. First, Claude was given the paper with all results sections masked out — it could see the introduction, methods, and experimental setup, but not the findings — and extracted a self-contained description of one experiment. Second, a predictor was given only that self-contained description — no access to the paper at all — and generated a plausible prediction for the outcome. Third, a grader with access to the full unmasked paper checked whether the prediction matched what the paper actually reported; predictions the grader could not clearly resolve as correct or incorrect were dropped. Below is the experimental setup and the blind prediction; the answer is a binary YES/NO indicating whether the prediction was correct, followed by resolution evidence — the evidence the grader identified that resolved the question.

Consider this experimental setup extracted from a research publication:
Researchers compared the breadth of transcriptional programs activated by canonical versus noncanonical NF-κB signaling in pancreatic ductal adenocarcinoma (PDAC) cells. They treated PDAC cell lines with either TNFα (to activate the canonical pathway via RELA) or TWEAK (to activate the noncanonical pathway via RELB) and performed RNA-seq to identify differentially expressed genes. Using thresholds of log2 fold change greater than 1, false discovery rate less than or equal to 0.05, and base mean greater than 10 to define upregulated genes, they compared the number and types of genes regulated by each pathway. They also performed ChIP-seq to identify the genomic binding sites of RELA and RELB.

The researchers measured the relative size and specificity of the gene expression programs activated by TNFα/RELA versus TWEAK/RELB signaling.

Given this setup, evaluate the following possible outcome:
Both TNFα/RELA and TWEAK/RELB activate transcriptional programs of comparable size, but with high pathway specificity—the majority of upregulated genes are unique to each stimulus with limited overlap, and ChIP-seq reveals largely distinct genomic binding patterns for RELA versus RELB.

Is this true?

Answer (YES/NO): NO